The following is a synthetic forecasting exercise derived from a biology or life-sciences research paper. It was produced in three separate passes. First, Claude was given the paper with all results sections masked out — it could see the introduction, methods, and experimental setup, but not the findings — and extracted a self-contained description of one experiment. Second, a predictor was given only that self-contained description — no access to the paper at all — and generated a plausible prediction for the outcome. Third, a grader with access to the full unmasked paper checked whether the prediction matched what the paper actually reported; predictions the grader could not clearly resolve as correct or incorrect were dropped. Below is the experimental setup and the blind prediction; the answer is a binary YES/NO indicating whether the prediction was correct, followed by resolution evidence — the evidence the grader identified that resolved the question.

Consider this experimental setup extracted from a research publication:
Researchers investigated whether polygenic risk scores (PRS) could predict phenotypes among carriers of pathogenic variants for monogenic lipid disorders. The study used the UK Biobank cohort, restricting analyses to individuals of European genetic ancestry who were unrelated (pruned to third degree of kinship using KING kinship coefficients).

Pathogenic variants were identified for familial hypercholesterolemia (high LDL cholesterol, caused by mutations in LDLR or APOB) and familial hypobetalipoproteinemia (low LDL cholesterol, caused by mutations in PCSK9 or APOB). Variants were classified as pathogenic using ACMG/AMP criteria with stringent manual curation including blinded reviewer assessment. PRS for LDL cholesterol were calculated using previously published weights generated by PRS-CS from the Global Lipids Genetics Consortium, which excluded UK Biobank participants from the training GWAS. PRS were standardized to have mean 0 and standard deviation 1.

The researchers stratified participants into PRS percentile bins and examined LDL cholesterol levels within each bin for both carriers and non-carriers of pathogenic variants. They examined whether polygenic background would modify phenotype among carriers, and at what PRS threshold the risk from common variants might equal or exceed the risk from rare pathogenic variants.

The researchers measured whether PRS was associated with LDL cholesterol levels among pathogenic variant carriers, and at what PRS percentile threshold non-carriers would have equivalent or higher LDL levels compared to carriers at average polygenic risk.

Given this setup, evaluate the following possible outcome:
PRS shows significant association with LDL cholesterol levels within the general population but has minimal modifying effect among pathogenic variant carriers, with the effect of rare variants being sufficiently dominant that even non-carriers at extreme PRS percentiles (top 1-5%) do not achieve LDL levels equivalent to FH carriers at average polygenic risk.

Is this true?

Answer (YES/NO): NO